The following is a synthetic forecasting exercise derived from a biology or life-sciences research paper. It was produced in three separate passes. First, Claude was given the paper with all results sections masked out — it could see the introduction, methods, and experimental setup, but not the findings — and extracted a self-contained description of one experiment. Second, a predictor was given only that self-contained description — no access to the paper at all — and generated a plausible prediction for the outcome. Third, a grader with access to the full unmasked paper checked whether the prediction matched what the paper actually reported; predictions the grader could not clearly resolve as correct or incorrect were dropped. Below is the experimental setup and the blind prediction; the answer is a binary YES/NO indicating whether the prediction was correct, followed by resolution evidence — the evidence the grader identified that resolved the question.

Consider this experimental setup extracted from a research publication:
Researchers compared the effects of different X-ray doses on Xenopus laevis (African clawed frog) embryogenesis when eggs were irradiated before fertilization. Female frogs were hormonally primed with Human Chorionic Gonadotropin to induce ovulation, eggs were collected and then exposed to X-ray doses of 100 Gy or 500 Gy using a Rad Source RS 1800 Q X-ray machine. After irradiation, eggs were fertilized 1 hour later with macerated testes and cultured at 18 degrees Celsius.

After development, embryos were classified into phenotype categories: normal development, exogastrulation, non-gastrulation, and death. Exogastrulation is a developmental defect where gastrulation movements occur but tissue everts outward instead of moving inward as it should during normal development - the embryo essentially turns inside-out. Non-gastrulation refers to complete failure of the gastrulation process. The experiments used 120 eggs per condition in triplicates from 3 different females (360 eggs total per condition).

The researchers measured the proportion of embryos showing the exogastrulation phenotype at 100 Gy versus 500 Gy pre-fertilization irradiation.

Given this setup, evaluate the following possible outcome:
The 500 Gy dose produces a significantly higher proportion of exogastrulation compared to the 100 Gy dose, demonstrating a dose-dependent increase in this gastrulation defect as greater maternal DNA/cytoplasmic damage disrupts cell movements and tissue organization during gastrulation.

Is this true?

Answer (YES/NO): NO